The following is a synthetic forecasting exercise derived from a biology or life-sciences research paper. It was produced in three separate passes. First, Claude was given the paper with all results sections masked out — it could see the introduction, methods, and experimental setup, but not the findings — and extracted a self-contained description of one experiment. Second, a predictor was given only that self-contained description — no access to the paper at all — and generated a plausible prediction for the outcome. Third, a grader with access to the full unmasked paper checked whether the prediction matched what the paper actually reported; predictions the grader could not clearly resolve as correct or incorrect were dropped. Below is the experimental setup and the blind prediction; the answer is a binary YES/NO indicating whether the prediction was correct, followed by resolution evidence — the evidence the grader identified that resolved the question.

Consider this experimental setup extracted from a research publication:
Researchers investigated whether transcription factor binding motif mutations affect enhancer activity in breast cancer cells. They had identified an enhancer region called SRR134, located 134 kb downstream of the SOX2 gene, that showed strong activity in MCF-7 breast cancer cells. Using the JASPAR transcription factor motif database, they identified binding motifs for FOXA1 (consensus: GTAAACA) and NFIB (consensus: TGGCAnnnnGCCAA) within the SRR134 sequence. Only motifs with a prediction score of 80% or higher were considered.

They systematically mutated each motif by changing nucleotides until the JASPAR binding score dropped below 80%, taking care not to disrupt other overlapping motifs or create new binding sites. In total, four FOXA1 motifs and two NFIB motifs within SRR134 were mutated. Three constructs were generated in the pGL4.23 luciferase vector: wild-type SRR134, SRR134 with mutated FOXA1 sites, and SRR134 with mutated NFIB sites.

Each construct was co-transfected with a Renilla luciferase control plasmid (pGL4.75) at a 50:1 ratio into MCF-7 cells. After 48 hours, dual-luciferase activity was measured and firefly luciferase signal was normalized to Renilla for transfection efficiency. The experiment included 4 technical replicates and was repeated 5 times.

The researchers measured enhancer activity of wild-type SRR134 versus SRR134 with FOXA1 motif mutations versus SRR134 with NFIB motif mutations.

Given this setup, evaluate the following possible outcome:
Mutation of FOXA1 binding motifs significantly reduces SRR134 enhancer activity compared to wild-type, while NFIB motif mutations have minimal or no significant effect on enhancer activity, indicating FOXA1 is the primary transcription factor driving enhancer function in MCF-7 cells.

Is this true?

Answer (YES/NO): YES